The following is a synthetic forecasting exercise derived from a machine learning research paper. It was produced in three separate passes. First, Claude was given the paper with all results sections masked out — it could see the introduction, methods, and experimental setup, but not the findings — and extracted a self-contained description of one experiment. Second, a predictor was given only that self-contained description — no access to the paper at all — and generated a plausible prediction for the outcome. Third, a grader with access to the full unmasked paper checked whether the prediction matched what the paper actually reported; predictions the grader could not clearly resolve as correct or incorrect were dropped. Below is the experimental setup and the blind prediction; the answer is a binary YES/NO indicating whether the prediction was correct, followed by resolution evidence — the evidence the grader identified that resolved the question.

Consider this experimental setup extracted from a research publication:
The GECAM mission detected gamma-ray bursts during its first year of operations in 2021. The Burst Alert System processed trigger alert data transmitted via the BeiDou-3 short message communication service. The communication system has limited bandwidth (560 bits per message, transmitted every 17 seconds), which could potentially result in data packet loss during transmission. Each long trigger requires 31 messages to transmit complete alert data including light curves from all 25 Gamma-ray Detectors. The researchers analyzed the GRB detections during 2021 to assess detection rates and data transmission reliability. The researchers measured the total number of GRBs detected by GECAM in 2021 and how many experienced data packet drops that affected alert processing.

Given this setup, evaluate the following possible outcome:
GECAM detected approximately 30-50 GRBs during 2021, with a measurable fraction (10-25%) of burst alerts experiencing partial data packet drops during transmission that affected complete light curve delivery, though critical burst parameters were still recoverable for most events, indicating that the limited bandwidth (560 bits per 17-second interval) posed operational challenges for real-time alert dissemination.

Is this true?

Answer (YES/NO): YES